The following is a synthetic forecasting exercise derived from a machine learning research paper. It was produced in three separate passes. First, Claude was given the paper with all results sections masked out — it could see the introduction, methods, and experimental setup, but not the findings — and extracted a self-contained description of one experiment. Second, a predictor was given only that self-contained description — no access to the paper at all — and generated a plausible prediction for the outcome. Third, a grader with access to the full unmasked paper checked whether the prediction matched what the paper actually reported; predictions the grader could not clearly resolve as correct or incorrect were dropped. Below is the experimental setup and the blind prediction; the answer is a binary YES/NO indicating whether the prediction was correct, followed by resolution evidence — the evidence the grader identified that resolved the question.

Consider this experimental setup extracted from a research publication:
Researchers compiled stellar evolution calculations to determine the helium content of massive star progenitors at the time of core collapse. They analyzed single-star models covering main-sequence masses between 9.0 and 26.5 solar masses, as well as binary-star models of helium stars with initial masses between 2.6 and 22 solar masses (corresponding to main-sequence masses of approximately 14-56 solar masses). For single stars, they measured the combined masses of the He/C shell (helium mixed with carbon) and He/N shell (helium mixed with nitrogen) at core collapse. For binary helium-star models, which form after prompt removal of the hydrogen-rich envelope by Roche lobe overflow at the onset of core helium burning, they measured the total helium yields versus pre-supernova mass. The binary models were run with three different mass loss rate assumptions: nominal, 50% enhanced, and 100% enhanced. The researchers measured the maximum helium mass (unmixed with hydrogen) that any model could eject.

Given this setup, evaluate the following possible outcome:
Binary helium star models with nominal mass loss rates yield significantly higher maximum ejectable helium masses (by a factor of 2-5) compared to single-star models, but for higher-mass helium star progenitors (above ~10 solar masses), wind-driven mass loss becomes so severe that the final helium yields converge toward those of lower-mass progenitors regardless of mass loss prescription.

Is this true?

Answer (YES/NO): NO